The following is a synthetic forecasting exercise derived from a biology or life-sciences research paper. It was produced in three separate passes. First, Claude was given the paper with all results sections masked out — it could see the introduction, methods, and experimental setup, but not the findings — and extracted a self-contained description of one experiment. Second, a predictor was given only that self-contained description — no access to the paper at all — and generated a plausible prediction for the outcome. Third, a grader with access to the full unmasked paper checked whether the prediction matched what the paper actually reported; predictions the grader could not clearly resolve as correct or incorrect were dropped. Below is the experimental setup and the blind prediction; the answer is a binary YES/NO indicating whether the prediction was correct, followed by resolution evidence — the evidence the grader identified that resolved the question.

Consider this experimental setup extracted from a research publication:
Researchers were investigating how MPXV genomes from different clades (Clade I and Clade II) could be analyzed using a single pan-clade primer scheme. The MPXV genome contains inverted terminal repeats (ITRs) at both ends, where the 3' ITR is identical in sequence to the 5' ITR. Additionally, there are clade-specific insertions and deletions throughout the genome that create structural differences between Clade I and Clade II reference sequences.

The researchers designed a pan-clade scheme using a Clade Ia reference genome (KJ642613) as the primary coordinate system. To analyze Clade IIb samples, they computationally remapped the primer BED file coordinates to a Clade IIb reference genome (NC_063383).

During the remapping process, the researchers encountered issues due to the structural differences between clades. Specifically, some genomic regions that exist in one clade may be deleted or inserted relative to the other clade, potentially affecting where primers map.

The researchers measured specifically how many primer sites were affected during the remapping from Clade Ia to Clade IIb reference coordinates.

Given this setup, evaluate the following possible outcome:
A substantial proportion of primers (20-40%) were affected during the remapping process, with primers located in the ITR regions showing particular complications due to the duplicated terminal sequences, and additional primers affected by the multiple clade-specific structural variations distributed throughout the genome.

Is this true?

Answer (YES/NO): NO